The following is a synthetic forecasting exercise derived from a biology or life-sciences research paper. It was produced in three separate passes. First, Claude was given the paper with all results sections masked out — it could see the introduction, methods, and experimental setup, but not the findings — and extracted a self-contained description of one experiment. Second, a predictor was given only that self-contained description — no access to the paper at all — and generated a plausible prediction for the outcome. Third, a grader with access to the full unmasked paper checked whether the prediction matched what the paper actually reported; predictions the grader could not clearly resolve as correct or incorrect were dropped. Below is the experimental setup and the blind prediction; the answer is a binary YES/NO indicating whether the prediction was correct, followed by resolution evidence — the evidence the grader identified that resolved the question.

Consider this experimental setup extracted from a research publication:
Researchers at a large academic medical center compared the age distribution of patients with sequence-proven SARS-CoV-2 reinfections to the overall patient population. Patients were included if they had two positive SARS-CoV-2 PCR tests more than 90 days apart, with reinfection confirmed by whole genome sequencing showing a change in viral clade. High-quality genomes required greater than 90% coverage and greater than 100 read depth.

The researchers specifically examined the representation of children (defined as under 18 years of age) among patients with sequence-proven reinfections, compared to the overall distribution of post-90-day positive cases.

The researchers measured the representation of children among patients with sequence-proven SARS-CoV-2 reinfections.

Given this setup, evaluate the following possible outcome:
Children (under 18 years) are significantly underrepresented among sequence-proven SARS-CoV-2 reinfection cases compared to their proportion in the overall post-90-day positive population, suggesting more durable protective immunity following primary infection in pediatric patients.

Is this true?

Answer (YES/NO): NO